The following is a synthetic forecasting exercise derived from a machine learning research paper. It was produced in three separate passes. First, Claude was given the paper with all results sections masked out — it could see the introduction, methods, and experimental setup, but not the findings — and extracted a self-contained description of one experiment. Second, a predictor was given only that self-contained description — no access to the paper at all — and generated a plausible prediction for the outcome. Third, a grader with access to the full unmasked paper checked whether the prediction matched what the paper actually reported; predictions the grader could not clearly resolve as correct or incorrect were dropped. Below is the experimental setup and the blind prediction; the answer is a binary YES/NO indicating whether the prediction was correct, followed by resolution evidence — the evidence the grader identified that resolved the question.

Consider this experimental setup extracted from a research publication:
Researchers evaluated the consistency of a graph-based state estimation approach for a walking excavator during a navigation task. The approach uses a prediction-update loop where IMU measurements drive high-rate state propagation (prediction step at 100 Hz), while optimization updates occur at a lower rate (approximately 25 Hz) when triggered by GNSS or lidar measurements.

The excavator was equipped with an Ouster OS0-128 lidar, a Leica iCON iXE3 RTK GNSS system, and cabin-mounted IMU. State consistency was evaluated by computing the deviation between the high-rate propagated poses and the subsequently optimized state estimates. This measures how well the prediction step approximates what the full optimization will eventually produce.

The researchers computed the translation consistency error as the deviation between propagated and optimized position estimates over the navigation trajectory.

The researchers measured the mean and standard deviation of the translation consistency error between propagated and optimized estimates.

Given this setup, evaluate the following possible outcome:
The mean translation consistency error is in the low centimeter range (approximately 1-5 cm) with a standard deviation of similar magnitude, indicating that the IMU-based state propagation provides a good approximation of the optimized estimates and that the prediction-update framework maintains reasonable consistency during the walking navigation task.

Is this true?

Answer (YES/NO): NO